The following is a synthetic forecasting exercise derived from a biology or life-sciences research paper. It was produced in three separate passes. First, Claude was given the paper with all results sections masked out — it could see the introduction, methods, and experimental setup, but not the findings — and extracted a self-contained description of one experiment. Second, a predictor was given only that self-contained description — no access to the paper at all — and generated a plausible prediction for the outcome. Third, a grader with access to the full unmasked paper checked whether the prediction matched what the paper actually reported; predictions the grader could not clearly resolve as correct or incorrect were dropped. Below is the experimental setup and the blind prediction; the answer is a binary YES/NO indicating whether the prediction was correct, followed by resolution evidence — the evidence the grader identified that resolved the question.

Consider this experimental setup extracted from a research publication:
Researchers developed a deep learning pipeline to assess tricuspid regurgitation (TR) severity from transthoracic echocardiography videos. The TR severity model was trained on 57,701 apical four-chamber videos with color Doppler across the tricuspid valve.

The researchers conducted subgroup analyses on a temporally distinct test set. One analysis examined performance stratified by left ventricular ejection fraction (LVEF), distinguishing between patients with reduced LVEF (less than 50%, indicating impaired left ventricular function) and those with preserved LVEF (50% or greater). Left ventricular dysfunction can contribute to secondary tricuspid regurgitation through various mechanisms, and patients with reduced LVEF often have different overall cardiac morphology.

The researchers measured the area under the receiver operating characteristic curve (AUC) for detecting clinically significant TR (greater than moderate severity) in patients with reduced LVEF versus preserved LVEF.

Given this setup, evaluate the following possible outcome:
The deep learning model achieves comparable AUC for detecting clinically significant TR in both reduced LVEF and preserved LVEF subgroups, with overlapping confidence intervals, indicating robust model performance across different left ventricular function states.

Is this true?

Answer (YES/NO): YES